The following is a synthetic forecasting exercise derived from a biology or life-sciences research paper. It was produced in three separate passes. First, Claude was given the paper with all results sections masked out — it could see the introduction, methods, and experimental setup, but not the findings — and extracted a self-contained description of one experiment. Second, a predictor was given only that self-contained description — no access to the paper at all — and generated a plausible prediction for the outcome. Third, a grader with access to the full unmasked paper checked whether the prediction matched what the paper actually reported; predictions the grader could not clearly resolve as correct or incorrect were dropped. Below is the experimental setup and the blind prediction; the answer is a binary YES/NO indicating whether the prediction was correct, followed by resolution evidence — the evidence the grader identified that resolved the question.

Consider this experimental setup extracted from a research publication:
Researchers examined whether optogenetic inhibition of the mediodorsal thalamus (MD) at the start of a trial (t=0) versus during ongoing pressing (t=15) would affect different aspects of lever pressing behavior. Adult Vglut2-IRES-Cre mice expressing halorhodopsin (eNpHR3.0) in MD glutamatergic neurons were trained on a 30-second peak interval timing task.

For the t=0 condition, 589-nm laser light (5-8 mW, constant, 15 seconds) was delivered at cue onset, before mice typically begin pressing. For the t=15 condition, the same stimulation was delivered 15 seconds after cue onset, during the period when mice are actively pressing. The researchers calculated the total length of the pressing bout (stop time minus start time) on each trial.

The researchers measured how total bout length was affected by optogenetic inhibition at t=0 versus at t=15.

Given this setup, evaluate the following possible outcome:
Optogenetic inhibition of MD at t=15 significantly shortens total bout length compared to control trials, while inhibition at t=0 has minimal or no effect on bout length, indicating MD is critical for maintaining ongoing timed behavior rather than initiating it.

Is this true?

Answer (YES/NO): NO